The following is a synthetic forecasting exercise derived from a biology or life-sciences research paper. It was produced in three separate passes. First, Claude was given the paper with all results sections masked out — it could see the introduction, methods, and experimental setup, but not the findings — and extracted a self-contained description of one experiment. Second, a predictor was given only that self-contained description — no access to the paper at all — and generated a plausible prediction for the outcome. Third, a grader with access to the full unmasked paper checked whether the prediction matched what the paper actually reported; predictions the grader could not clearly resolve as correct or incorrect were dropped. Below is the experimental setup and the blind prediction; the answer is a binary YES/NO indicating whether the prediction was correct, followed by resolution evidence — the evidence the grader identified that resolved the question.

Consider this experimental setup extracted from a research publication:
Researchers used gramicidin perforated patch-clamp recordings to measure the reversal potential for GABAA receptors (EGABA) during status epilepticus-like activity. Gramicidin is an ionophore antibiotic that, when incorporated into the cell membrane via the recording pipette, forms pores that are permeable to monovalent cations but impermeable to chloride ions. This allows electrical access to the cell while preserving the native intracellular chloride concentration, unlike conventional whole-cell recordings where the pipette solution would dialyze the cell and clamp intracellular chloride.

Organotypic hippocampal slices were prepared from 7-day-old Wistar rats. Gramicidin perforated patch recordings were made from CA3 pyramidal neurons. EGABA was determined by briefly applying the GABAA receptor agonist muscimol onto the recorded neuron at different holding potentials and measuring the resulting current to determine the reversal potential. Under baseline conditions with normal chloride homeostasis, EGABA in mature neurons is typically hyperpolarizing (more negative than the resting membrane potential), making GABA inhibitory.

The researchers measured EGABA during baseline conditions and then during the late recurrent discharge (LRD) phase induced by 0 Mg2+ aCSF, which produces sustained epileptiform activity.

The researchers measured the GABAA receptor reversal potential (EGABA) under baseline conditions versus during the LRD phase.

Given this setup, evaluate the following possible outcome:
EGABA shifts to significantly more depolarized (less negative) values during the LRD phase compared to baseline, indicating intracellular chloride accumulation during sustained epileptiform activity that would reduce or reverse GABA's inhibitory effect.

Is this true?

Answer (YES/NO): YES